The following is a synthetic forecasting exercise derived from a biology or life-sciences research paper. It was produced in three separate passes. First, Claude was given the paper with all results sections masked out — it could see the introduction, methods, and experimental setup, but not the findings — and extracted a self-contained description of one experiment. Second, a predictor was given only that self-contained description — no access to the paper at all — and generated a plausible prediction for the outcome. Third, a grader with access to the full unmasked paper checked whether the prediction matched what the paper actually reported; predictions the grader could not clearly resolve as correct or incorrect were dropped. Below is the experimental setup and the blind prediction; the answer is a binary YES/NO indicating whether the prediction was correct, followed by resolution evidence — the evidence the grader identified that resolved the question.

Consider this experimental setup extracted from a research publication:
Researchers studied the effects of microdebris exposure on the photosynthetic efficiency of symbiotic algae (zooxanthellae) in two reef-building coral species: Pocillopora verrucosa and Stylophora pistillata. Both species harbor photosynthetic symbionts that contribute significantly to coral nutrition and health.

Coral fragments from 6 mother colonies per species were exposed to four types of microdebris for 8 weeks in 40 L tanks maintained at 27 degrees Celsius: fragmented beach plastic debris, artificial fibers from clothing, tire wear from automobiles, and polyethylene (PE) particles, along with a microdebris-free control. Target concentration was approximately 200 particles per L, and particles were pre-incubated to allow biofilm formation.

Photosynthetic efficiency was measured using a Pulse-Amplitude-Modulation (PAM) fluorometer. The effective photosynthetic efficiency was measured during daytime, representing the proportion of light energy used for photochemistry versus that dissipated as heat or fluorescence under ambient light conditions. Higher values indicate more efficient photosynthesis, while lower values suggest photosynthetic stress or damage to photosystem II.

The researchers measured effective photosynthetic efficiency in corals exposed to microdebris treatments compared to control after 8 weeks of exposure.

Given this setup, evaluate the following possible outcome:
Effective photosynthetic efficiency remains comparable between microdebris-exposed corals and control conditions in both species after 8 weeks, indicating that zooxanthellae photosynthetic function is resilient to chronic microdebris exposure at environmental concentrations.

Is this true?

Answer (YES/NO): NO